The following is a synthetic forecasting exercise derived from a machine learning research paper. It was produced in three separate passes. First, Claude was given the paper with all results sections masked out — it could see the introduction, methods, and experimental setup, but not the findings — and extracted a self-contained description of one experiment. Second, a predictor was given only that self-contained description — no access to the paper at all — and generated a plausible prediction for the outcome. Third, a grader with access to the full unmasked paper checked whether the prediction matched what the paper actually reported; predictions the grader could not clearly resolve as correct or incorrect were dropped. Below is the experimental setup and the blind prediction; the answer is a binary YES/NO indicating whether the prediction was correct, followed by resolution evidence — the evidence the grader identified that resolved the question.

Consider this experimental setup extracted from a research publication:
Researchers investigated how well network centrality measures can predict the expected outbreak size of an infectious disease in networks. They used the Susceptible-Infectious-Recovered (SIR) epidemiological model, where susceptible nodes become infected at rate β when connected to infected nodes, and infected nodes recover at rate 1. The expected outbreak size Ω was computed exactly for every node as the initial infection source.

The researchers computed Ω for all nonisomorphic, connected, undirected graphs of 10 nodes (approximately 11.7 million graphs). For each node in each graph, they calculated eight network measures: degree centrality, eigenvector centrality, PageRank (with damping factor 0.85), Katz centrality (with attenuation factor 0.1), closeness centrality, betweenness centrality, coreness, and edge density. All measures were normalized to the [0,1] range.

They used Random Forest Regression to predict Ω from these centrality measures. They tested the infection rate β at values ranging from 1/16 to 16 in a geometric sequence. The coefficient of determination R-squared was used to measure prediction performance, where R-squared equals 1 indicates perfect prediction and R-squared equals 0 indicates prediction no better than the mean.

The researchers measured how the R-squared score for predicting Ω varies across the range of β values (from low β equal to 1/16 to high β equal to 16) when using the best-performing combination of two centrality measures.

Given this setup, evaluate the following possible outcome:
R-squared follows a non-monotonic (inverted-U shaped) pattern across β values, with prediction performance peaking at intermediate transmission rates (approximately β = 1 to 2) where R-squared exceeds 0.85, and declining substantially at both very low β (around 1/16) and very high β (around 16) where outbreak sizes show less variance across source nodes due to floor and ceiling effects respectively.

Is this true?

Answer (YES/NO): NO